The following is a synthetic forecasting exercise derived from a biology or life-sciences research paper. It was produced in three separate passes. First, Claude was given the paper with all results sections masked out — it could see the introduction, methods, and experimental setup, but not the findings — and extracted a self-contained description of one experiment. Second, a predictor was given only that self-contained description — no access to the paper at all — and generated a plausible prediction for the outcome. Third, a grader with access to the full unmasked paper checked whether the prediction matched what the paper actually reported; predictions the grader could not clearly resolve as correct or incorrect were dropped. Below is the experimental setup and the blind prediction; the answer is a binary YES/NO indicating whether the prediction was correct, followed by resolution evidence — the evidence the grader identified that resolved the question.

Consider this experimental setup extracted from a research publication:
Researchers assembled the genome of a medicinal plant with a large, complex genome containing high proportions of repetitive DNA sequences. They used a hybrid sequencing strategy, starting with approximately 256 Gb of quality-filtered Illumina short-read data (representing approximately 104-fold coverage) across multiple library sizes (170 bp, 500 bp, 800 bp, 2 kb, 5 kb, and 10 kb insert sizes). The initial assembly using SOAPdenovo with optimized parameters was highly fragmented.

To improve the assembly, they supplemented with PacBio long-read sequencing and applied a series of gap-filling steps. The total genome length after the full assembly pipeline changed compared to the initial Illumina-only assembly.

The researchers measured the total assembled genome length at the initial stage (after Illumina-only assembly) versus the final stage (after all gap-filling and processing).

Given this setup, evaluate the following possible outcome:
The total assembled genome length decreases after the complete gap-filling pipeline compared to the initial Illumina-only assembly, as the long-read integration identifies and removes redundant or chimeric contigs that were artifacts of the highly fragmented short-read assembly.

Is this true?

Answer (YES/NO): NO